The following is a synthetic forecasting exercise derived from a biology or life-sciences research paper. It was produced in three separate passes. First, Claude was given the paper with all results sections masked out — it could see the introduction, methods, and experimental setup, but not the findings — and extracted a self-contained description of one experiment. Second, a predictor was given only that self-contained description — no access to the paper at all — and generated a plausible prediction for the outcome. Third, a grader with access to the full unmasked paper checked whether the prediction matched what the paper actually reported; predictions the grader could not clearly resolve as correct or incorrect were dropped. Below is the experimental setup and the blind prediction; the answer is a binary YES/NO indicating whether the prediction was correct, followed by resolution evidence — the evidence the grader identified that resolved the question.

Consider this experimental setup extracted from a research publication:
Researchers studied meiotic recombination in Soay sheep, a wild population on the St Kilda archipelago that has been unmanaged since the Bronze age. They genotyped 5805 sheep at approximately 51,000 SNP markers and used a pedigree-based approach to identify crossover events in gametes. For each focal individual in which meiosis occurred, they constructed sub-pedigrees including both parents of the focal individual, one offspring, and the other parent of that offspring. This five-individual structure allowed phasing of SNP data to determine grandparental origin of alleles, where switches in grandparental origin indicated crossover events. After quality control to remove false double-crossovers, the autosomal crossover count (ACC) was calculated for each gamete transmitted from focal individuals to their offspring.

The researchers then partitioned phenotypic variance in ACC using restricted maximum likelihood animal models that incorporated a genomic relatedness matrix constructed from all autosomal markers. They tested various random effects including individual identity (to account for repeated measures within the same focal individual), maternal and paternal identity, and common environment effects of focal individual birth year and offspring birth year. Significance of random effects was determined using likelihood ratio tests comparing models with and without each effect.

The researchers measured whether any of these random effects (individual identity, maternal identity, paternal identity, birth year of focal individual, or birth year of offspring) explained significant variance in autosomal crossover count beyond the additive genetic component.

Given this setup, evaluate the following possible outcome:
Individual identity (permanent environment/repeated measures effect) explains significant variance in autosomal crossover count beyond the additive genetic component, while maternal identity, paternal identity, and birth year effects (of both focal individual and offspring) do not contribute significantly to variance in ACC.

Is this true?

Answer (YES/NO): NO